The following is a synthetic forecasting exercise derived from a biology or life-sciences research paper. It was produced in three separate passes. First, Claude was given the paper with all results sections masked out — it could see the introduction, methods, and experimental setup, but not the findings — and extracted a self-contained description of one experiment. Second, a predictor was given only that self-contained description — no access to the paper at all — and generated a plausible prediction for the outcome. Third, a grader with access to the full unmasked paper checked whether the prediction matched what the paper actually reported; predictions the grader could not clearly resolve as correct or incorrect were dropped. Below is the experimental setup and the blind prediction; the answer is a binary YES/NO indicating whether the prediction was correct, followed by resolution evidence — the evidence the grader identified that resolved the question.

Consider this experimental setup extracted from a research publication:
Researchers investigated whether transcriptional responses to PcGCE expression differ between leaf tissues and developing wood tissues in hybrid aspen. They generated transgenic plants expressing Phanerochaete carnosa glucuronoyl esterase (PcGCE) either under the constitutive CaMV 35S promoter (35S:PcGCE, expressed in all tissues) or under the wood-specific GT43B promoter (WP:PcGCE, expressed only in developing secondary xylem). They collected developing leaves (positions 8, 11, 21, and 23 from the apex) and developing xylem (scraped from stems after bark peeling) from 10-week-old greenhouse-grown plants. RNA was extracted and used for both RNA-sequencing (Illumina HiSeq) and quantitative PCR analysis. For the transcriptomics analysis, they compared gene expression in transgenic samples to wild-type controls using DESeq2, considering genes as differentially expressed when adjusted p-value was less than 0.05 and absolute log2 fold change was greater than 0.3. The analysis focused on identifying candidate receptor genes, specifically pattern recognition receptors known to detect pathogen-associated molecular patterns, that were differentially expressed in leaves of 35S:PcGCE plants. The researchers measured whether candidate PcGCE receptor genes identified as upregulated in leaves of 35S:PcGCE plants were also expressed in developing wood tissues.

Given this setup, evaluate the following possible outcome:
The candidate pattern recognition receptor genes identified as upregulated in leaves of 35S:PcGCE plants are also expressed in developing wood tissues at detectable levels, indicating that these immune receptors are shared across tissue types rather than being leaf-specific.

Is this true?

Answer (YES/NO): NO